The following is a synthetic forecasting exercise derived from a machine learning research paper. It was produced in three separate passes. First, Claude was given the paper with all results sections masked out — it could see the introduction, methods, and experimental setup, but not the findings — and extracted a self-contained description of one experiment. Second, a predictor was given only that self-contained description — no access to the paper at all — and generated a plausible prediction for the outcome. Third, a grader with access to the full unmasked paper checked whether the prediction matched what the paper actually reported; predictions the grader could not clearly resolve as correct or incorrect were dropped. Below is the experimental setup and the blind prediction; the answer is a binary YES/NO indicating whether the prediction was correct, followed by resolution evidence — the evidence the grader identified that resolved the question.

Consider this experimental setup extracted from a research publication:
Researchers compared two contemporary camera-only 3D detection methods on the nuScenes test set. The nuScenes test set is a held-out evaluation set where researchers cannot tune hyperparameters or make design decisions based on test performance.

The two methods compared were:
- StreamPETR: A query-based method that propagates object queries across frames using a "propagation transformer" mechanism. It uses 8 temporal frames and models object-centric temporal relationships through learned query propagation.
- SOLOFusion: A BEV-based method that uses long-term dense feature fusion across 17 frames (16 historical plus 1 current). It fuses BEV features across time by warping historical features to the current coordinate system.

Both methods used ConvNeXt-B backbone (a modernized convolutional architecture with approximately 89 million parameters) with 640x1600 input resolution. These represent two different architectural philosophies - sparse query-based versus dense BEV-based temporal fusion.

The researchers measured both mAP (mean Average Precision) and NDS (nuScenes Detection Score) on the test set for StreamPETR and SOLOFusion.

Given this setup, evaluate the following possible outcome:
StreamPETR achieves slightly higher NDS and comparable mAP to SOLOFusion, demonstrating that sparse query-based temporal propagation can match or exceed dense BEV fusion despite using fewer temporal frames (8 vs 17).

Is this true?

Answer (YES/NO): YES